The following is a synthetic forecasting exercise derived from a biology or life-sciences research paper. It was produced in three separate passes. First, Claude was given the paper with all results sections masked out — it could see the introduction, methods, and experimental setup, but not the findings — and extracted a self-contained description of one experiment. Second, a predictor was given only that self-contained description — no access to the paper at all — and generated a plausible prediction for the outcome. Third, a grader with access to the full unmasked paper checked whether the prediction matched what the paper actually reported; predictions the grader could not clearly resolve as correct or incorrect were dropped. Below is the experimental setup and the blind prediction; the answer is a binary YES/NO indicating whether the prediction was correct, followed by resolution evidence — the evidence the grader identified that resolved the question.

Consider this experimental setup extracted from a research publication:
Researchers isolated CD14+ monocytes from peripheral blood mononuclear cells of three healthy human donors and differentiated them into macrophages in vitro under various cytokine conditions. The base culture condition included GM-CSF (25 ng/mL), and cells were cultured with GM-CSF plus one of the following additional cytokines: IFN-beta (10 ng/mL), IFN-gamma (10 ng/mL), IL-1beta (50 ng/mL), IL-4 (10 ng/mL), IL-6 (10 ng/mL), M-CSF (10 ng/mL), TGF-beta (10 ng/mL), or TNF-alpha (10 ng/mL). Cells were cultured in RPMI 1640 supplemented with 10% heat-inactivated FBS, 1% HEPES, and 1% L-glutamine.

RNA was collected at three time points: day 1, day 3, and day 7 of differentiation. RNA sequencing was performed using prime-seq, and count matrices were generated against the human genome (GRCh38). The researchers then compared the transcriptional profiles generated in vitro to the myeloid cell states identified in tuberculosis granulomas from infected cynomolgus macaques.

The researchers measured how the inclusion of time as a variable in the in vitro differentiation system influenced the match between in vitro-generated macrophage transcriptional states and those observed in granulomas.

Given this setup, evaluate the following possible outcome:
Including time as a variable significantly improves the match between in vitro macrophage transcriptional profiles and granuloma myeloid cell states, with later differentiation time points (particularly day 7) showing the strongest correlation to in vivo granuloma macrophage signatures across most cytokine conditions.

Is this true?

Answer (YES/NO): NO